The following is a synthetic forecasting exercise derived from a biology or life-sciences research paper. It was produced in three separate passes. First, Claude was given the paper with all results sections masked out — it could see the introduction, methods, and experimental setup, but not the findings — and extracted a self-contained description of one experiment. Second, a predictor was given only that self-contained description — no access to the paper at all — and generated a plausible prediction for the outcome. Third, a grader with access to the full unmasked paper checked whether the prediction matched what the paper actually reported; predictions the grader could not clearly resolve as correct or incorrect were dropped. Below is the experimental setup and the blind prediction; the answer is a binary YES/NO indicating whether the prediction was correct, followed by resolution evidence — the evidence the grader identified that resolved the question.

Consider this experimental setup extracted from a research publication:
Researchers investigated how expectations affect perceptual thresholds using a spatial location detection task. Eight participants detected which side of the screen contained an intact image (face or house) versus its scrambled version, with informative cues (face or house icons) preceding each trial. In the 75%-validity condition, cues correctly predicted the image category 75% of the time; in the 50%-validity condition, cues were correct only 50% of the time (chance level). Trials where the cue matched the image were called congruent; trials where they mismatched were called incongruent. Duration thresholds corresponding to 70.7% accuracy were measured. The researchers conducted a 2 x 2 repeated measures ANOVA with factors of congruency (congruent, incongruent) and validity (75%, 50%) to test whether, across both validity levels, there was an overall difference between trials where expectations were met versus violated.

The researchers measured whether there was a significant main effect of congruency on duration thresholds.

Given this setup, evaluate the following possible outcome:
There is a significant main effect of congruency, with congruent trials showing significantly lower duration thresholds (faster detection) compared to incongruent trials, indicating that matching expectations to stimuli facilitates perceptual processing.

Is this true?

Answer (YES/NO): NO